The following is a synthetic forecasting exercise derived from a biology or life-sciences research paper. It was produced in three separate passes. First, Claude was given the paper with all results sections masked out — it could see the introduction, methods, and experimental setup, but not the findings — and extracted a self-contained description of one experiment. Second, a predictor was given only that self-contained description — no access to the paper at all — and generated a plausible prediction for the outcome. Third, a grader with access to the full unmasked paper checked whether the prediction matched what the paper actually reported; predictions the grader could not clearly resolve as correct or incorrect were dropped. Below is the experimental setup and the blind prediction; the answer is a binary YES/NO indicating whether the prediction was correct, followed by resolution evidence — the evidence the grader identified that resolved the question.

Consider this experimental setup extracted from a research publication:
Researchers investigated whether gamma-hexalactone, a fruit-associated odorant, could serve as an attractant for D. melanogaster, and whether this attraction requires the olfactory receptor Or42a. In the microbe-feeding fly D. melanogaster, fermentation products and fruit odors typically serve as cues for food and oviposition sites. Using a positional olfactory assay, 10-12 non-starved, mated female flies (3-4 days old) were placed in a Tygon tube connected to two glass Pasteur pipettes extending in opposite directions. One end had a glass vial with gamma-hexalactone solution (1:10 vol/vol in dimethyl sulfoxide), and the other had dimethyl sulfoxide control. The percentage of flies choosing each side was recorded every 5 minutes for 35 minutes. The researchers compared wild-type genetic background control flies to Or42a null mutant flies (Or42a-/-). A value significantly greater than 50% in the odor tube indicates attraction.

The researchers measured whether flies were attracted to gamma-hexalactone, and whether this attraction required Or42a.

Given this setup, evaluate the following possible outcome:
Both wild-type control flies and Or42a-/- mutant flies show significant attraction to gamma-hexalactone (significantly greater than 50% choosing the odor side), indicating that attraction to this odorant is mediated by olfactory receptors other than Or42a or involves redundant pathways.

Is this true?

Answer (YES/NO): NO